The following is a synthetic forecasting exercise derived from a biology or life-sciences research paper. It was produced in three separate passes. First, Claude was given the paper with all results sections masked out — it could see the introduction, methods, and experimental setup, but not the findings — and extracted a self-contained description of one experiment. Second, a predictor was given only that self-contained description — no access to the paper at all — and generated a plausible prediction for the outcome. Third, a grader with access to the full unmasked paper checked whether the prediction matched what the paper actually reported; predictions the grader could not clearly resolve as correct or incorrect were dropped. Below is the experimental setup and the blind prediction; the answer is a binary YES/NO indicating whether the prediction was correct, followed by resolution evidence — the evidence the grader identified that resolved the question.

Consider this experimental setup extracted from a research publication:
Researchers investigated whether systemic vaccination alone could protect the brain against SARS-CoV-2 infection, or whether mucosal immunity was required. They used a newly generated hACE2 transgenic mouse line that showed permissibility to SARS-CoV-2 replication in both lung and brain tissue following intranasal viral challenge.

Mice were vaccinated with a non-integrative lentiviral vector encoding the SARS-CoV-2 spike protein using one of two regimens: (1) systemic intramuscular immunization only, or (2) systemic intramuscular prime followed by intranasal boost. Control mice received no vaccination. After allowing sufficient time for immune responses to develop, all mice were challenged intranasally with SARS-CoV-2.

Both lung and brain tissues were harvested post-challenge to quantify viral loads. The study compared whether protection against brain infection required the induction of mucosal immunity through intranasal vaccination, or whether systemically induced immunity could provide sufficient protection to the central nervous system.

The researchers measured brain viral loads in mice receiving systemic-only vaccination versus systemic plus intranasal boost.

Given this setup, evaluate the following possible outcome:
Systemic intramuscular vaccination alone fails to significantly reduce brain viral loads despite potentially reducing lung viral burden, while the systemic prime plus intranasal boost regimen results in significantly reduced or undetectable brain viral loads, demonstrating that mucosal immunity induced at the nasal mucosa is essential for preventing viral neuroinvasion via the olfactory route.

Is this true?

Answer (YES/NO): YES